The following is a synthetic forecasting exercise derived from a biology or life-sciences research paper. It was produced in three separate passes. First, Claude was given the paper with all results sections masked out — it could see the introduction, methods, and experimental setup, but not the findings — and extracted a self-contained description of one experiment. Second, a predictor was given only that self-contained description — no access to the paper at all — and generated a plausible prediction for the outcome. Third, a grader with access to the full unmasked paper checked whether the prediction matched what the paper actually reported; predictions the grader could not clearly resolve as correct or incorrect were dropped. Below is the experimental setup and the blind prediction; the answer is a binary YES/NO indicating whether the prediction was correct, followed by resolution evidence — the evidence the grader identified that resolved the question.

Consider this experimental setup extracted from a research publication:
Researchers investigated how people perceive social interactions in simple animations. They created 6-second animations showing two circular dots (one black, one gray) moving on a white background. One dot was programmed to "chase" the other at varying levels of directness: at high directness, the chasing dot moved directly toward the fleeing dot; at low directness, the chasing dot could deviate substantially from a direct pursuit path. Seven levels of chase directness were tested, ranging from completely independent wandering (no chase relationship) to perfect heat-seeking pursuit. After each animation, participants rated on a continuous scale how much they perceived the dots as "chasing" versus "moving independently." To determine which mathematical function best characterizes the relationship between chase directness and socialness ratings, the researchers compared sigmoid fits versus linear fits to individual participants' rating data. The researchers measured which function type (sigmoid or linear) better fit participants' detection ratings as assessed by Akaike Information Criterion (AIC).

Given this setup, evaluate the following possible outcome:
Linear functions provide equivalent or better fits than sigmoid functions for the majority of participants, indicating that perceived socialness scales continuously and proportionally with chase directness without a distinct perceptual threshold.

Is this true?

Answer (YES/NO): NO